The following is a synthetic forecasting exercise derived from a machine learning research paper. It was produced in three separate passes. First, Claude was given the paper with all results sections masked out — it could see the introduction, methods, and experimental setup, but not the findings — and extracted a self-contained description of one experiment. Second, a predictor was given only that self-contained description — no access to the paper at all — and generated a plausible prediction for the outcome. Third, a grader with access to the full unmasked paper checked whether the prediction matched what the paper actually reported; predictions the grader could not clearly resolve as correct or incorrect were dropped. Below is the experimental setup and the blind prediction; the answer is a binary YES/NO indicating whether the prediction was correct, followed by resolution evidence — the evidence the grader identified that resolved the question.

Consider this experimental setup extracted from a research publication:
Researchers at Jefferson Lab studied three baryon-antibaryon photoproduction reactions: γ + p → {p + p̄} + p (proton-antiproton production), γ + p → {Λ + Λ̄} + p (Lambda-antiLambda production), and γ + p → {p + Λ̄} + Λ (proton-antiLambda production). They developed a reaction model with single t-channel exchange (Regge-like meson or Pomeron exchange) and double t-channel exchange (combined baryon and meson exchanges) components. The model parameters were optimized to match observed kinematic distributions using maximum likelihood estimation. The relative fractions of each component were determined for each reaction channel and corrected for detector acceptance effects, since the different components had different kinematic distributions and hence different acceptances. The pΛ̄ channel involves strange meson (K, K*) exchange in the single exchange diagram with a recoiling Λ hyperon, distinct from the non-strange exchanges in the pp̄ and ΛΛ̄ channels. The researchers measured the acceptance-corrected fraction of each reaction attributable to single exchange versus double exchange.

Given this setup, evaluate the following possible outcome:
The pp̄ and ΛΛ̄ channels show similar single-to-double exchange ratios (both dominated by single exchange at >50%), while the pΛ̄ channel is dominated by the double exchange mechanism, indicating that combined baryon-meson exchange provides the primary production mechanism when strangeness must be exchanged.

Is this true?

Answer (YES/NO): NO